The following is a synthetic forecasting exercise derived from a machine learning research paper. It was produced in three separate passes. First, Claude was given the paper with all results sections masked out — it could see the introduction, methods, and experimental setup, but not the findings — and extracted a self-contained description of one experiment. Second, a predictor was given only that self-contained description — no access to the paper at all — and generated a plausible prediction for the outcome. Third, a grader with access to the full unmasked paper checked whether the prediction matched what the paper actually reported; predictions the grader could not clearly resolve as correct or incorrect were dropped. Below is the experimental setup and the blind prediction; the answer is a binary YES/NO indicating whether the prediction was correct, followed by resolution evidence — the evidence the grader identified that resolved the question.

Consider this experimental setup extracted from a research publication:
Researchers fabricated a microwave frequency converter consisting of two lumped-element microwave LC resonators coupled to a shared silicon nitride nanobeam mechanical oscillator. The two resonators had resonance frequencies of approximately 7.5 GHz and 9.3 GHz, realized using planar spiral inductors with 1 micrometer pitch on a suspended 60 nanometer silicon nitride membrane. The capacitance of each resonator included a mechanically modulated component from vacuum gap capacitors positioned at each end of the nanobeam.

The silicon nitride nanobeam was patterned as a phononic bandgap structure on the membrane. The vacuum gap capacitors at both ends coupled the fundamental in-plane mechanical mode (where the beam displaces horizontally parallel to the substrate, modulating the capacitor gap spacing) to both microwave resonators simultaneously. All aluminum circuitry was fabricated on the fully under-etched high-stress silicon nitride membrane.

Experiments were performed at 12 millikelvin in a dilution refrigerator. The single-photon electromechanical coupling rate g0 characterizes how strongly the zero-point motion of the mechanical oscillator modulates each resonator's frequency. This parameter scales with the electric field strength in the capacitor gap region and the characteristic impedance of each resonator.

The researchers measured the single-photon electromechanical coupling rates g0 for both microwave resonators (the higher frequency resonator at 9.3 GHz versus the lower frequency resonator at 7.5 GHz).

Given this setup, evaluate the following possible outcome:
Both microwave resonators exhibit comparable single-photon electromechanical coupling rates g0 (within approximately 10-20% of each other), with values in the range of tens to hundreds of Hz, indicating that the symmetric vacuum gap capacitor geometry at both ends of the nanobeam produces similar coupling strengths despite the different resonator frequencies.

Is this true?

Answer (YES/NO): NO